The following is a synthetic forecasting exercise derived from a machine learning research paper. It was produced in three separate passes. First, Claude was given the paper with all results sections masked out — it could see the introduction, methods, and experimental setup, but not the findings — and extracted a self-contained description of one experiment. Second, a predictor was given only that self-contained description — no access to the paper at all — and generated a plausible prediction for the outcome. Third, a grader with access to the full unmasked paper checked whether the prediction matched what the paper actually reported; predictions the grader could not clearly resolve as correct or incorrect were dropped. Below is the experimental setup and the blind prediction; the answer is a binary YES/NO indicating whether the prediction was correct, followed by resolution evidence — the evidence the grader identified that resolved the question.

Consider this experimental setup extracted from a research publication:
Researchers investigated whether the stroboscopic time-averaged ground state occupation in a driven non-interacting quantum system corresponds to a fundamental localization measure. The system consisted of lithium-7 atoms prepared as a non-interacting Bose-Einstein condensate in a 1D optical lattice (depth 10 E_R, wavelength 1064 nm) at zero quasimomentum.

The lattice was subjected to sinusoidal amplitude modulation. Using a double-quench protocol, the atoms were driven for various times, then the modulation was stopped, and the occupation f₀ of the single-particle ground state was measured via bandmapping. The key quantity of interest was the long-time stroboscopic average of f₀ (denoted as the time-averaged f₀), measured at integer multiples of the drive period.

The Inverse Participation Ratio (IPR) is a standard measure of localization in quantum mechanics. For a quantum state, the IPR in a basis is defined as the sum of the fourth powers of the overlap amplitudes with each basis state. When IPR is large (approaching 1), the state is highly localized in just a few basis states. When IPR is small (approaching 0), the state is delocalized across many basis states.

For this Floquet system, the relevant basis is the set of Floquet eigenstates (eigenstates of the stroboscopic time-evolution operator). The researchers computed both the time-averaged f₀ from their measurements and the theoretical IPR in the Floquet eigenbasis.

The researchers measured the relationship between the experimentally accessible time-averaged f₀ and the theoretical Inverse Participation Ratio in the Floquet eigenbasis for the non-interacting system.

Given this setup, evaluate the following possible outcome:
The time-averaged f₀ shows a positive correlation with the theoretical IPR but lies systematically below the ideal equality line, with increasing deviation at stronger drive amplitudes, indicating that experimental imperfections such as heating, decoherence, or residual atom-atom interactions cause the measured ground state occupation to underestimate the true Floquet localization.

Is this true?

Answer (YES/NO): NO